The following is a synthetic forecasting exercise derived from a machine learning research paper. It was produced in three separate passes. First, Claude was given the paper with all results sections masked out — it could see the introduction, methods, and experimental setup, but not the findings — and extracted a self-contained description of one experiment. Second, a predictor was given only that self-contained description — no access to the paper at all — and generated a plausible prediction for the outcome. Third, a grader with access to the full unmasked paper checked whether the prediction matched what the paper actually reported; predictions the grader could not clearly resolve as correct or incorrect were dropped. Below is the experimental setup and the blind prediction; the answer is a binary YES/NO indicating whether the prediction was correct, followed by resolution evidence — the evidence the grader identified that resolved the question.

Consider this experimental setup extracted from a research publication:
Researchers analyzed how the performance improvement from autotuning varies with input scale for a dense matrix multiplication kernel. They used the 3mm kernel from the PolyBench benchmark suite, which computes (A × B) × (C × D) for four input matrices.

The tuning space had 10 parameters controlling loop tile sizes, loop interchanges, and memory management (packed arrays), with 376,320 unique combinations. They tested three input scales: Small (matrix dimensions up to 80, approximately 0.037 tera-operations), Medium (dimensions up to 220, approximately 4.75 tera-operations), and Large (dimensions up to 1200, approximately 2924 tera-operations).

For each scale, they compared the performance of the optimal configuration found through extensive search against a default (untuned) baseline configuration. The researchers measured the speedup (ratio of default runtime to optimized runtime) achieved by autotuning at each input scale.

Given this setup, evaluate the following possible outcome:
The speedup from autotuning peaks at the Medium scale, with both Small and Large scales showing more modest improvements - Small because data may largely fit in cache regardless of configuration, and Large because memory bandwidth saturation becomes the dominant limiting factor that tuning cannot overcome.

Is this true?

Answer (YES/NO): NO